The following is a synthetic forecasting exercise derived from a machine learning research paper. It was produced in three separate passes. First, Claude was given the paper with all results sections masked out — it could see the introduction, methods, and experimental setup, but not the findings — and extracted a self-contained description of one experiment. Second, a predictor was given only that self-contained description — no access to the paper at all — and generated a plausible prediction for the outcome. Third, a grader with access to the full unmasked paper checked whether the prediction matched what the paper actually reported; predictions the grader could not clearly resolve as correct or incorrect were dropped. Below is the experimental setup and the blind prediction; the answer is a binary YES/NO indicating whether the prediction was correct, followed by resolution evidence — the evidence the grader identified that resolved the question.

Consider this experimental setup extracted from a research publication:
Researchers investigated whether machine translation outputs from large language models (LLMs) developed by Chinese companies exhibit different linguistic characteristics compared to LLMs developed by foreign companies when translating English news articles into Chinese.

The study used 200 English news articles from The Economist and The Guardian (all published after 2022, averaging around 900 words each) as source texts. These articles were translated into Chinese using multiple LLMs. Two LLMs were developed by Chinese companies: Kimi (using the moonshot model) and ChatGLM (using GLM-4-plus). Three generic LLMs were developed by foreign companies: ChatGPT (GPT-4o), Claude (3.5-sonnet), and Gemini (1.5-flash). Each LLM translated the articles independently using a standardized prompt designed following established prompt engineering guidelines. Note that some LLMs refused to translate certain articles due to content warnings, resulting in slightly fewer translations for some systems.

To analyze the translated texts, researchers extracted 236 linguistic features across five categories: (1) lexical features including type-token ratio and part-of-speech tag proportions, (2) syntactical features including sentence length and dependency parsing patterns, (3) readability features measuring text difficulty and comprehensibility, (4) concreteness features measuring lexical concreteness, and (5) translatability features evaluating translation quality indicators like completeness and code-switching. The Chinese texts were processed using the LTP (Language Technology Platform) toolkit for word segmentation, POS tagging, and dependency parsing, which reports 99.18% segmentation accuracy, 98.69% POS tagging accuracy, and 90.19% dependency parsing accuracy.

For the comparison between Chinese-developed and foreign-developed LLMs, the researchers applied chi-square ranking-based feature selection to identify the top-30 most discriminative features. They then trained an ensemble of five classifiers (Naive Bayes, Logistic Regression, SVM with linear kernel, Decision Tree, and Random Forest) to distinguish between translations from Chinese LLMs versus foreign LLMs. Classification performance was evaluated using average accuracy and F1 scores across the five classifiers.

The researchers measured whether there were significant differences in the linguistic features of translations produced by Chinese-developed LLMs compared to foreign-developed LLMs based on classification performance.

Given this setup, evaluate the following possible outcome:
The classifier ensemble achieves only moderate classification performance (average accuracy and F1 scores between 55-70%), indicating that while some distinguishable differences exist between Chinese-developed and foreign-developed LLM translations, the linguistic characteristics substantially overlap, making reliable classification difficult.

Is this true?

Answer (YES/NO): NO